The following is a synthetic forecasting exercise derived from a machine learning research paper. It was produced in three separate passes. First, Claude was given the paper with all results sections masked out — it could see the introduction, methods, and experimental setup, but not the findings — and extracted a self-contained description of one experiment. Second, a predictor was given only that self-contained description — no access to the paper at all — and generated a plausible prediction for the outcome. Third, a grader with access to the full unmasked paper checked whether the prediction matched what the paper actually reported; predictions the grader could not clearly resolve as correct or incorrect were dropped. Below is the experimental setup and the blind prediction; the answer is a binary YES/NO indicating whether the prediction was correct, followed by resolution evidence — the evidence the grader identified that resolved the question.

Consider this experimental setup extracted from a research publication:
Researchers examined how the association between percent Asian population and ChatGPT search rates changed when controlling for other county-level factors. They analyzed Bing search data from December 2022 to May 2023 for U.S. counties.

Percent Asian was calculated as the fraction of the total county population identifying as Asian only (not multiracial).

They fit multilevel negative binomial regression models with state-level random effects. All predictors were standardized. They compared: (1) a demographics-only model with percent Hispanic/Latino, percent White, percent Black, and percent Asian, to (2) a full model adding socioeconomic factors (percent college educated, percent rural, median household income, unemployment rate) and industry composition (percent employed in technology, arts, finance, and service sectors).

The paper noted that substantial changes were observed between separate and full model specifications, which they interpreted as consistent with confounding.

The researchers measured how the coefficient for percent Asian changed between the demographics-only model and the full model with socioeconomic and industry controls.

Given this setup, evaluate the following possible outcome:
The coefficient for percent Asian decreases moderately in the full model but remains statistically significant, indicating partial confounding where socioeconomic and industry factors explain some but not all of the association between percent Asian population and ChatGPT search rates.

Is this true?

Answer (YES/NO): NO